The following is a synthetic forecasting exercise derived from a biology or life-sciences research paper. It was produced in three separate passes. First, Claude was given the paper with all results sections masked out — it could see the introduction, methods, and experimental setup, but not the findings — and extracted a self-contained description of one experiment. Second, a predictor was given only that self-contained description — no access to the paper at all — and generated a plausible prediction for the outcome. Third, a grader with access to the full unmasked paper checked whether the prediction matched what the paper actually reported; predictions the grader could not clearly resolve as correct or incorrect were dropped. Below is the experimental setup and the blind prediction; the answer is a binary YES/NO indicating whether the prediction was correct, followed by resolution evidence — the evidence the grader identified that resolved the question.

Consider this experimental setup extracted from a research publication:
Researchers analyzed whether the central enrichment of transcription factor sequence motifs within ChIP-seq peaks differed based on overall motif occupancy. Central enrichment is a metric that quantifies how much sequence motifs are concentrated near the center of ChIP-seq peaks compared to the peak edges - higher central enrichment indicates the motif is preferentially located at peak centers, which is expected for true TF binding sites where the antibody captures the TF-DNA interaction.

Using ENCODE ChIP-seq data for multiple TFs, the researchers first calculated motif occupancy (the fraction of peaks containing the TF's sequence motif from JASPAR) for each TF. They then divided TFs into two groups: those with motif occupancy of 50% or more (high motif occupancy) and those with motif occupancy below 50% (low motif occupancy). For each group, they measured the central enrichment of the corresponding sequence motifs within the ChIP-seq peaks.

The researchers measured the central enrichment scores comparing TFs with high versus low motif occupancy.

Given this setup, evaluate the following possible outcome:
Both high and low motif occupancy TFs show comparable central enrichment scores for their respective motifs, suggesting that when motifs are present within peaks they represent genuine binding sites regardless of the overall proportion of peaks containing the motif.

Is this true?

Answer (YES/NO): NO